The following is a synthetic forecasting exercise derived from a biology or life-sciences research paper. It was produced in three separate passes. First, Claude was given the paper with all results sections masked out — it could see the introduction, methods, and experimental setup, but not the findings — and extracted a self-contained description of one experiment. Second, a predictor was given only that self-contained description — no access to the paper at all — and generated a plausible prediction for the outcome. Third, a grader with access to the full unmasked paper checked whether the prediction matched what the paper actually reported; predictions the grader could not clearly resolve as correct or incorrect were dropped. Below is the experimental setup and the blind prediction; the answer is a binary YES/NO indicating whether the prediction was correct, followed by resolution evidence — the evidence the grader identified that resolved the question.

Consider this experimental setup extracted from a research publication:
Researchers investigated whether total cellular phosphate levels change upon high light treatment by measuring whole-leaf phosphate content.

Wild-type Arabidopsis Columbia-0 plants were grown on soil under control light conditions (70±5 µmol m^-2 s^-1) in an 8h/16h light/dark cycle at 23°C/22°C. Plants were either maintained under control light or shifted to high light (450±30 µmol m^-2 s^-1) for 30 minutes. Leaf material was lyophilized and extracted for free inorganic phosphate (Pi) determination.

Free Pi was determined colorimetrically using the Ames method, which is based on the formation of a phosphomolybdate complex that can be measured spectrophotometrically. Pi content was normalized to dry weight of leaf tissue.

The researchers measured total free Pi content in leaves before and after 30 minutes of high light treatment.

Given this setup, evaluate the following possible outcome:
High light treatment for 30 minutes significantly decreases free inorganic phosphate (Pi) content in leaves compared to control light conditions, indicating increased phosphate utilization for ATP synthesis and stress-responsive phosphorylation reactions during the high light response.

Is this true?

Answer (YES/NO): NO